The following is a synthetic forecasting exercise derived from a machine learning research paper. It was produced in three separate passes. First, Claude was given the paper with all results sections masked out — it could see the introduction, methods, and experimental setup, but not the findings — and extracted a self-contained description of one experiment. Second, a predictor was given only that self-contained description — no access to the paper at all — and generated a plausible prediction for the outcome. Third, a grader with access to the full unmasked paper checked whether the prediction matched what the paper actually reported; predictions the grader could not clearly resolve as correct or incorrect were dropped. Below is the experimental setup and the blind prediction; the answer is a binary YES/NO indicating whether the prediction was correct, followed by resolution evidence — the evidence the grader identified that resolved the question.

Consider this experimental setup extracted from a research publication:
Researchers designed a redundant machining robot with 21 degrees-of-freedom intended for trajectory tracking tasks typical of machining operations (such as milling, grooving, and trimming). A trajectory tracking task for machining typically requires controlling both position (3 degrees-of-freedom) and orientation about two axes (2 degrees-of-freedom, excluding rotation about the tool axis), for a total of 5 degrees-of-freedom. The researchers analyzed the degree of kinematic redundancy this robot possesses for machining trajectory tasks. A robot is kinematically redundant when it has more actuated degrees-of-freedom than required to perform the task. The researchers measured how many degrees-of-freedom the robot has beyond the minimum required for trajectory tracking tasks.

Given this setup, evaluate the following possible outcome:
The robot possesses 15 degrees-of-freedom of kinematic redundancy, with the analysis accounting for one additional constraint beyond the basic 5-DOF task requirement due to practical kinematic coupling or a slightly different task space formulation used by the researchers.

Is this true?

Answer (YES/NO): NO